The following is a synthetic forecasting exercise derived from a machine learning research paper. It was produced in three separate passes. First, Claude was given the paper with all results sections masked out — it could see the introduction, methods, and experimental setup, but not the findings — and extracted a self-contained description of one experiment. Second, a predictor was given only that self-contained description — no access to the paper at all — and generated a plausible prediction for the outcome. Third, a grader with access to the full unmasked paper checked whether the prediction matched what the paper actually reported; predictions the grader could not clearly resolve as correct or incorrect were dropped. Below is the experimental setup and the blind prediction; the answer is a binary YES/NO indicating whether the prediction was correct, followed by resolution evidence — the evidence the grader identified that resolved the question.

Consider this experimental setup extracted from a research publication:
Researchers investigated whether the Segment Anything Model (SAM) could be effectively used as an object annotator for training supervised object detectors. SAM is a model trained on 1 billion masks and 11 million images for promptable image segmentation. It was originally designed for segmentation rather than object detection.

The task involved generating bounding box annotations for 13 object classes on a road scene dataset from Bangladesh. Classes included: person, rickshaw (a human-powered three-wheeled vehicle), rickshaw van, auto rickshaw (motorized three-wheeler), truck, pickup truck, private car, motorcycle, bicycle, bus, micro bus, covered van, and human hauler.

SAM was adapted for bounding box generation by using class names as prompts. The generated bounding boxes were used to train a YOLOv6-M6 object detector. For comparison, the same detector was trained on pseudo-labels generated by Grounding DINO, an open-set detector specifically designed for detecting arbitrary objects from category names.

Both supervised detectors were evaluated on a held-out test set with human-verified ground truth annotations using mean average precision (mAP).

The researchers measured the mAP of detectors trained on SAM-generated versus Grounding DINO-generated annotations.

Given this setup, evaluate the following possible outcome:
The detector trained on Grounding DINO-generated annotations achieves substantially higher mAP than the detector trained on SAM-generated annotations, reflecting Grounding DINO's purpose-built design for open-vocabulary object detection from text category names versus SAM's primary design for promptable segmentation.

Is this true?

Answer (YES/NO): NO